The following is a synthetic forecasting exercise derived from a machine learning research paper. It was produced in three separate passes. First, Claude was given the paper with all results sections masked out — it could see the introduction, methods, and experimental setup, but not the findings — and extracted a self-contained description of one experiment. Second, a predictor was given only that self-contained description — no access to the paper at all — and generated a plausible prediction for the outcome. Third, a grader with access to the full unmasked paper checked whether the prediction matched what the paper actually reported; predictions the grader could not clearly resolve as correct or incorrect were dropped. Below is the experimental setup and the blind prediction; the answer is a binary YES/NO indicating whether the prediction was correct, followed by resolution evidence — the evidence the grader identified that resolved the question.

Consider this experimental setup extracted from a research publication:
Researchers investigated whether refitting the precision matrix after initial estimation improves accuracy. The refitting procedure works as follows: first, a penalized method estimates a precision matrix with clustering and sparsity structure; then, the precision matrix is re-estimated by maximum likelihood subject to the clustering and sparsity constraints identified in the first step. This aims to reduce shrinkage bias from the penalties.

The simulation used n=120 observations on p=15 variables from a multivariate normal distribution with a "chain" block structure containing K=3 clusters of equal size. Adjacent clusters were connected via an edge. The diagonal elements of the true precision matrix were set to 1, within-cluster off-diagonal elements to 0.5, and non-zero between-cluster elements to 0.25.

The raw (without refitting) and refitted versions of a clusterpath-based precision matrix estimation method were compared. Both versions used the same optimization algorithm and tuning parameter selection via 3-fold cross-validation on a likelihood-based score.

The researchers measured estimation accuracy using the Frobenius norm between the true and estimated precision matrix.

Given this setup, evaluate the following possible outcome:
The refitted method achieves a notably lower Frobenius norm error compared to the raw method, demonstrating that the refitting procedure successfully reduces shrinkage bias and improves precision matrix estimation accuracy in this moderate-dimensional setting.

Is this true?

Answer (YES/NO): YES